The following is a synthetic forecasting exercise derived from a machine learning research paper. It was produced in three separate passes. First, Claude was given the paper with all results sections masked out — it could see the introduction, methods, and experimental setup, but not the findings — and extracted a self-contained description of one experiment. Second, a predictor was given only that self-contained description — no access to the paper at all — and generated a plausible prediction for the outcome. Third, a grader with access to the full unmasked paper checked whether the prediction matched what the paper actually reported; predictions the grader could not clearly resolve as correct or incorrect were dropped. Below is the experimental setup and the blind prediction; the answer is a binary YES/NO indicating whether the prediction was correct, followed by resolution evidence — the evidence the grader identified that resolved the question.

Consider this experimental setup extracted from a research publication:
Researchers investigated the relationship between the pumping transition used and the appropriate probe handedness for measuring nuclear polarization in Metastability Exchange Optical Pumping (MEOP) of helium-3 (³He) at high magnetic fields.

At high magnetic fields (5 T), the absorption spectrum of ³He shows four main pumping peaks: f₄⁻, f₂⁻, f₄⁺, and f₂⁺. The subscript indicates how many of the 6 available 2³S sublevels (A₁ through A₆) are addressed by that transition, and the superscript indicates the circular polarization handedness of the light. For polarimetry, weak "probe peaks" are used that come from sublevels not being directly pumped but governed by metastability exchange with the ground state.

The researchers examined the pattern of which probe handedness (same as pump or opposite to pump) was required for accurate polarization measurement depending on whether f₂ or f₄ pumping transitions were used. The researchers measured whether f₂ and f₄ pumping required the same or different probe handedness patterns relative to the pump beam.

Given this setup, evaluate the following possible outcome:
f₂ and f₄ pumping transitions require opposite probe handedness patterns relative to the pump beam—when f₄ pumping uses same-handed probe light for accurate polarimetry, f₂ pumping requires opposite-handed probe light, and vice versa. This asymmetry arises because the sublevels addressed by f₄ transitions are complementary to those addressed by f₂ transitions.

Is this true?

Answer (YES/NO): YES